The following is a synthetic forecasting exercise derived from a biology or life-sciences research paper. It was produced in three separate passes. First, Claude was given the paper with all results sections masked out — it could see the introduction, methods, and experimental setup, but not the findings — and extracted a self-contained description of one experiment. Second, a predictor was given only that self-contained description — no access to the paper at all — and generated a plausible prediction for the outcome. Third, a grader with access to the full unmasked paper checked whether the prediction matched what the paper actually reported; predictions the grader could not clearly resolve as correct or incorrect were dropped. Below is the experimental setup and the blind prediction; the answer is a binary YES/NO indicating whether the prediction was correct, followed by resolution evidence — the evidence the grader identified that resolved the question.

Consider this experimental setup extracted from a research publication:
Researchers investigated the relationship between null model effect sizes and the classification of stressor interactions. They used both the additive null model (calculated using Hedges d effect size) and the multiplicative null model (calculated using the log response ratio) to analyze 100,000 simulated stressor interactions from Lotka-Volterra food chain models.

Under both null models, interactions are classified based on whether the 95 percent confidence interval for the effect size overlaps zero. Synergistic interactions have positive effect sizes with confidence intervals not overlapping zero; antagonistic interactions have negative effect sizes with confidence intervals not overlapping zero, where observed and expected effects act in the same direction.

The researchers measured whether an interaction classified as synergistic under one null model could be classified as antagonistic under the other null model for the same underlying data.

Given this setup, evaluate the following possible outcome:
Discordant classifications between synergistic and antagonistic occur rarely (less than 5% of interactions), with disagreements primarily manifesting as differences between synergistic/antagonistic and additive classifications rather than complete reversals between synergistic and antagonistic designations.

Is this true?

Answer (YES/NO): NO